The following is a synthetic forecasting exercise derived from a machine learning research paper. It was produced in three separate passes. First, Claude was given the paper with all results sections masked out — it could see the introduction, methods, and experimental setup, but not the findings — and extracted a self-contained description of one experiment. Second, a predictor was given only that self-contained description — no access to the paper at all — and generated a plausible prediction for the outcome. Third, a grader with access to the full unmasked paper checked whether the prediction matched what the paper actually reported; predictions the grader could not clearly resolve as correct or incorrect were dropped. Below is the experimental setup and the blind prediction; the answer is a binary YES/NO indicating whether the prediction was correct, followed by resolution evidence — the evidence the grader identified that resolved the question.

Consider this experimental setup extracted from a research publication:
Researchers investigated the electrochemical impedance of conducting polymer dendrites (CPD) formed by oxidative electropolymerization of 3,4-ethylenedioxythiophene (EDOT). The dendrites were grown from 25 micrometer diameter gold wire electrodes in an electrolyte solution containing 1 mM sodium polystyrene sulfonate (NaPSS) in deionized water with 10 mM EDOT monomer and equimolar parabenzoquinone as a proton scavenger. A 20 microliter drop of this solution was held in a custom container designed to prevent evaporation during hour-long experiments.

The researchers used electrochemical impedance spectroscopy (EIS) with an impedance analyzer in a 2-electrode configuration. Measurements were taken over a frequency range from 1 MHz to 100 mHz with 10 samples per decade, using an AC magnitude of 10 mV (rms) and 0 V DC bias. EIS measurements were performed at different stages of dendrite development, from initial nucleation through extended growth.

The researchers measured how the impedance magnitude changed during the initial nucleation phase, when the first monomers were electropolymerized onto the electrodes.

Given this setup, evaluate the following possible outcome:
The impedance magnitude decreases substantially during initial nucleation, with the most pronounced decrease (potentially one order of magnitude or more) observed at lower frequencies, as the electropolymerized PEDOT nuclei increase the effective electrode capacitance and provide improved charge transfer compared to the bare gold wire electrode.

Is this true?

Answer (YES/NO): YES